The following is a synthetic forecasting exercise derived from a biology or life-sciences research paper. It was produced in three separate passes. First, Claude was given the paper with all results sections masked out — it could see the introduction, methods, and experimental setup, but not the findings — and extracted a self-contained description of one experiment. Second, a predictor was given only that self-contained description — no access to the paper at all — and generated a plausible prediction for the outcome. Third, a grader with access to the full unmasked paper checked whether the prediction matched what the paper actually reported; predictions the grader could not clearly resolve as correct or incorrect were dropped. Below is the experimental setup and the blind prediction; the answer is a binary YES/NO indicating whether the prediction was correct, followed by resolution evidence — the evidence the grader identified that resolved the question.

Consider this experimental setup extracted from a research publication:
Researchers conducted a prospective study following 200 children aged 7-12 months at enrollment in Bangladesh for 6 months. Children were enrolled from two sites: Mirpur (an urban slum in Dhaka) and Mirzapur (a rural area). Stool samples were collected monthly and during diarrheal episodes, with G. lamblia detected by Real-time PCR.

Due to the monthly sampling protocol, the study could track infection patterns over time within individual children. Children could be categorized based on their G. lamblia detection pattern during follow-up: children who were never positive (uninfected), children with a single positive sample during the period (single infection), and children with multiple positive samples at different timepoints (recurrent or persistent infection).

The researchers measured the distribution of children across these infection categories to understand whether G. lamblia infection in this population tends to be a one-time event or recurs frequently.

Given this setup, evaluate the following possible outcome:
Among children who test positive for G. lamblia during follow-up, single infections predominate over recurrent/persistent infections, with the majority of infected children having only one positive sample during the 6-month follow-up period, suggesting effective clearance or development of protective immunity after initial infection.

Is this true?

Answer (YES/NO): YES